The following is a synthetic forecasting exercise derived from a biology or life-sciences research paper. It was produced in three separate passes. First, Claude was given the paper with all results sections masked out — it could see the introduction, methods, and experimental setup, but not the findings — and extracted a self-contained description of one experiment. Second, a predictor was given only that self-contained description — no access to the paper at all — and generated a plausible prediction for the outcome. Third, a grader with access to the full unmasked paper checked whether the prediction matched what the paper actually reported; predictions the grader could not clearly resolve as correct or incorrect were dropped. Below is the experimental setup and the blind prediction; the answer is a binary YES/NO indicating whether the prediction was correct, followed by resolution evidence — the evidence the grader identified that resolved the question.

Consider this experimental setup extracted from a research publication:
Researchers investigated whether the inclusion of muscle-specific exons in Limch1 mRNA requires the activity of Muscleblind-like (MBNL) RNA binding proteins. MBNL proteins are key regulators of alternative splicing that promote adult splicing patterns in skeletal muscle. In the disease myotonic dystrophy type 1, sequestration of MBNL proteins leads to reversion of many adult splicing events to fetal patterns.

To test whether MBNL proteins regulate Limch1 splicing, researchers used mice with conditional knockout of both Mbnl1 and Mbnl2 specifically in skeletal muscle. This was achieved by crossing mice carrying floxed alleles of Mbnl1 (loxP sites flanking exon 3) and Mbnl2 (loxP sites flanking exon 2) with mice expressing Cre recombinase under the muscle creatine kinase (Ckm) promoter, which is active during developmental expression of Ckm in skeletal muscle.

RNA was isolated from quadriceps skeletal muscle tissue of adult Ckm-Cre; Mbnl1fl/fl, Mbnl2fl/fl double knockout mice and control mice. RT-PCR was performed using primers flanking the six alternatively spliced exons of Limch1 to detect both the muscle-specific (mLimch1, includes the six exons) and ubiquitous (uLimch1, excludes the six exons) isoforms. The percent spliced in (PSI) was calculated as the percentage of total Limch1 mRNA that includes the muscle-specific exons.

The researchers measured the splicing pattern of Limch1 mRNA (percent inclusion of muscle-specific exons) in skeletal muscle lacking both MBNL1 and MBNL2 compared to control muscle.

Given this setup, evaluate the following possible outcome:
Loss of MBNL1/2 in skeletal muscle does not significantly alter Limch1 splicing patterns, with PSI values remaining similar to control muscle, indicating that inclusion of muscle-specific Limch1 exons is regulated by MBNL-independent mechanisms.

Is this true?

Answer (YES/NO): NO